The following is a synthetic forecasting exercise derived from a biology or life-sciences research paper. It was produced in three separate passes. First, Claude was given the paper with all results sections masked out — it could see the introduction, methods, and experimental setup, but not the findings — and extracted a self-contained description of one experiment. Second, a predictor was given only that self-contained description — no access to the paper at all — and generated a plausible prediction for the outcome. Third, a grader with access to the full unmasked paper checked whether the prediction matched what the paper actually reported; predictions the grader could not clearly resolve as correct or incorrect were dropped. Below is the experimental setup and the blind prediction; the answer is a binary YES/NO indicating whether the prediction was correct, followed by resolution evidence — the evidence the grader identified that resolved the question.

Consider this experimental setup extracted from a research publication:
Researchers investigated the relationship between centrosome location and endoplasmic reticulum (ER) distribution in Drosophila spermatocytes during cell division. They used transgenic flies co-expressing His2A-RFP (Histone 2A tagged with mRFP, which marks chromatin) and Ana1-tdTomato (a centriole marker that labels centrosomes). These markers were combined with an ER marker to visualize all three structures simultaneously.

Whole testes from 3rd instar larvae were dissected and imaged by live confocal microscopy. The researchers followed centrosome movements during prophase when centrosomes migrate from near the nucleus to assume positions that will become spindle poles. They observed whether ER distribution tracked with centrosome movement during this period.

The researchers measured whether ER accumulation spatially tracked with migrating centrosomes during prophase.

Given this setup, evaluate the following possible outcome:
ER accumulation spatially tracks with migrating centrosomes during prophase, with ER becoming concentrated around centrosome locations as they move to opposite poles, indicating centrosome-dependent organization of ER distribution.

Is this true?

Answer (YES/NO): NO